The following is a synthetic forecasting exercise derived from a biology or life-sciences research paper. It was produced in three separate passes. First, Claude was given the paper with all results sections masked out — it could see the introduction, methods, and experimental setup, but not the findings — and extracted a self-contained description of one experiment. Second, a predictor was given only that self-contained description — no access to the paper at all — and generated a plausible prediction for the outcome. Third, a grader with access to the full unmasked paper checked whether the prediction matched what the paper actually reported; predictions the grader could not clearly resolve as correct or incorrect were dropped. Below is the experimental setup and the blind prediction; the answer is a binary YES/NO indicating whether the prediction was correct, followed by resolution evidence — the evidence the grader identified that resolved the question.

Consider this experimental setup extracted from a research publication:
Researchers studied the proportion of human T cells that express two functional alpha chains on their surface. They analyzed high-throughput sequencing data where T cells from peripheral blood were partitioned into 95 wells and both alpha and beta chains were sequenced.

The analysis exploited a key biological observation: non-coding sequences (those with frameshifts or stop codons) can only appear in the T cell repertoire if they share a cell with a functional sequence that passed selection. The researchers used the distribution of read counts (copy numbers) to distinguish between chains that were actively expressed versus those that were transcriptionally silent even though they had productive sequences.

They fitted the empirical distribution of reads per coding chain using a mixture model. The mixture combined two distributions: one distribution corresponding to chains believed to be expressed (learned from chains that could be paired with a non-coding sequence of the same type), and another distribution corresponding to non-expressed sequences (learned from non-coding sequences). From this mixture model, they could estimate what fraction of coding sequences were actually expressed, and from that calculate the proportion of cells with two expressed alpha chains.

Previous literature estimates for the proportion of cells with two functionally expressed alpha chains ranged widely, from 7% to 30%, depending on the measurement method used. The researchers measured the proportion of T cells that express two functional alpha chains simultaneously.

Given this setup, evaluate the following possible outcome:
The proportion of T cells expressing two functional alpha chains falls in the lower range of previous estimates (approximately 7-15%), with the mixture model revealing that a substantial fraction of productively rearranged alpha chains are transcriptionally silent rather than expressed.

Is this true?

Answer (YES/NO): NO